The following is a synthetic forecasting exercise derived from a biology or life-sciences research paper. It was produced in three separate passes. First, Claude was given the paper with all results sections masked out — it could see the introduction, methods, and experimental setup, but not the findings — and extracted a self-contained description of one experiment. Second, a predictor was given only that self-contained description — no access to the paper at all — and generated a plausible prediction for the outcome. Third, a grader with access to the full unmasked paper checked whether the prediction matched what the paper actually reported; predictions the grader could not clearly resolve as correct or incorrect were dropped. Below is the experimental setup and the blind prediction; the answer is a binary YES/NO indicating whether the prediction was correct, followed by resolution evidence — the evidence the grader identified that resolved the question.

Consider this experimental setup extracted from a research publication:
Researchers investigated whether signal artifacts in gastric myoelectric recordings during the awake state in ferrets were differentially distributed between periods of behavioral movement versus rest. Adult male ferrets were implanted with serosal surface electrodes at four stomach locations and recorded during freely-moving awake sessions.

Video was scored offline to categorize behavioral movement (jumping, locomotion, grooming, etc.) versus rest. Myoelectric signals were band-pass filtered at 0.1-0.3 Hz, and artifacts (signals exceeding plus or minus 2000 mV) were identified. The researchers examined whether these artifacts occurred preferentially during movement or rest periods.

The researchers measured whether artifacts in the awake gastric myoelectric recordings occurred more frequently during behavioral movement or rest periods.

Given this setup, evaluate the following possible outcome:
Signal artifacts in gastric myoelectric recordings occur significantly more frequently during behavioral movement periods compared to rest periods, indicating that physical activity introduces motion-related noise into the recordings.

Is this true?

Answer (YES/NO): NO